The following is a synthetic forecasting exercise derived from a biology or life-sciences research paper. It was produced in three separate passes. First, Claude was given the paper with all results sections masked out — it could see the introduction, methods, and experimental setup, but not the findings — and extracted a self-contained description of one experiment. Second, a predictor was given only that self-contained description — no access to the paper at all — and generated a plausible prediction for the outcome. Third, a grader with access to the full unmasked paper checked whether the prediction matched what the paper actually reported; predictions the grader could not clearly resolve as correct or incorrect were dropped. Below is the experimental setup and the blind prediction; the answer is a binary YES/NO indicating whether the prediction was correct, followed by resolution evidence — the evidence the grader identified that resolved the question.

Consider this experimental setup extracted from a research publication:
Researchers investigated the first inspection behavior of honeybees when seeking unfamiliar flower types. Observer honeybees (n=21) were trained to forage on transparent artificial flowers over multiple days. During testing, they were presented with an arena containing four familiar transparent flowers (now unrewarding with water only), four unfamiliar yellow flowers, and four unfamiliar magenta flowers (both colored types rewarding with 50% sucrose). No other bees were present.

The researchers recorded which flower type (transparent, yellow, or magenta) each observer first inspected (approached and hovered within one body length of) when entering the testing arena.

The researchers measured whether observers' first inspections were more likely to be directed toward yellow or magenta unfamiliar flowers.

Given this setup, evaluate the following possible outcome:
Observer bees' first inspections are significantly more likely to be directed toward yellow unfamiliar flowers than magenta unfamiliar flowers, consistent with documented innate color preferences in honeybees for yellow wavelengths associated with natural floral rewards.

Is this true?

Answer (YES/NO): NO